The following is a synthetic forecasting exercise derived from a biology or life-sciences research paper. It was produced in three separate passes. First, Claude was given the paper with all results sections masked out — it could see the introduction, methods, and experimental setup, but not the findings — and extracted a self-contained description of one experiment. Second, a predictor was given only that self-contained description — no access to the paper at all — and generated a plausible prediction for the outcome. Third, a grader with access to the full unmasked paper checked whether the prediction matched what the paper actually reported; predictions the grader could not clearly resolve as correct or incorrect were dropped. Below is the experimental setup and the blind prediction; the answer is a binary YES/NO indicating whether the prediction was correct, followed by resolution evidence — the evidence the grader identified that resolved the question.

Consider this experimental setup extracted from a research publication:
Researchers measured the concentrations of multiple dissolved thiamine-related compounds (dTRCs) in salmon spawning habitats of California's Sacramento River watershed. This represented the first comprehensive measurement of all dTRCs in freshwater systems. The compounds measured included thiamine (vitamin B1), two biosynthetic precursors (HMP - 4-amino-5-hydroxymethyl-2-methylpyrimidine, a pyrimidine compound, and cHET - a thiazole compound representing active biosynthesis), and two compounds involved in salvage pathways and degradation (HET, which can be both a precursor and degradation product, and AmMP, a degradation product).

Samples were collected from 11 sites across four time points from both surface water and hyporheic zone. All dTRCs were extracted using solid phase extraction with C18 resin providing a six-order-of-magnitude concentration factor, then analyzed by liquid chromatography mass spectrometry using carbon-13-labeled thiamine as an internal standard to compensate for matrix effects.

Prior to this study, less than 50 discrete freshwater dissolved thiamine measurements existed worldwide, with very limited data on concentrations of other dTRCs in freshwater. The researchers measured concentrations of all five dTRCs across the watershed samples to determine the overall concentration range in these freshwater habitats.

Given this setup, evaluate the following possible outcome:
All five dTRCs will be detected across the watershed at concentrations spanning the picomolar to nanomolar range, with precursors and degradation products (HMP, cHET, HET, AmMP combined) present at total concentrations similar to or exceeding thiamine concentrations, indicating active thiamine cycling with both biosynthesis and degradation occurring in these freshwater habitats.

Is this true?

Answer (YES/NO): NO